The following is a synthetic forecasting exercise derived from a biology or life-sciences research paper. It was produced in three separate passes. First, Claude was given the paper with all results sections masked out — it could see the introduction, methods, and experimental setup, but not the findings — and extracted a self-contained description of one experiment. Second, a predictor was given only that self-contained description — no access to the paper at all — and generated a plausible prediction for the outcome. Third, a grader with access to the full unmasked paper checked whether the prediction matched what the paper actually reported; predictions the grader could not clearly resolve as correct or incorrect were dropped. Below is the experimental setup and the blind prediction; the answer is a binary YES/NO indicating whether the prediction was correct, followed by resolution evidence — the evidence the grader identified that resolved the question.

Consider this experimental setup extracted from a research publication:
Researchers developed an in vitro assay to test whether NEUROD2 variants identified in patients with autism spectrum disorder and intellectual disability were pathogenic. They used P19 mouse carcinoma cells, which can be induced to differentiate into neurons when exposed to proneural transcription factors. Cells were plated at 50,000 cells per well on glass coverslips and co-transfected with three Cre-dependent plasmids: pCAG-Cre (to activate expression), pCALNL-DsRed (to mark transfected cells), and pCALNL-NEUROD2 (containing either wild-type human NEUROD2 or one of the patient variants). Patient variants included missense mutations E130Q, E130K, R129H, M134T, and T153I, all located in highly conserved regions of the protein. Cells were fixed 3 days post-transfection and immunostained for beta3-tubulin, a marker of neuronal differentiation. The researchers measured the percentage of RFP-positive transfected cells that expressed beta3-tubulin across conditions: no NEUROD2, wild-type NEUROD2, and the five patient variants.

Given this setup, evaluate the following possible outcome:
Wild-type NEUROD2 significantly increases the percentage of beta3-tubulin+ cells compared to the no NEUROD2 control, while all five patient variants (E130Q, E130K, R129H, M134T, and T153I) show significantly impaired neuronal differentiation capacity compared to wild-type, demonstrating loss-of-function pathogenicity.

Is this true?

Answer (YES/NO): NO